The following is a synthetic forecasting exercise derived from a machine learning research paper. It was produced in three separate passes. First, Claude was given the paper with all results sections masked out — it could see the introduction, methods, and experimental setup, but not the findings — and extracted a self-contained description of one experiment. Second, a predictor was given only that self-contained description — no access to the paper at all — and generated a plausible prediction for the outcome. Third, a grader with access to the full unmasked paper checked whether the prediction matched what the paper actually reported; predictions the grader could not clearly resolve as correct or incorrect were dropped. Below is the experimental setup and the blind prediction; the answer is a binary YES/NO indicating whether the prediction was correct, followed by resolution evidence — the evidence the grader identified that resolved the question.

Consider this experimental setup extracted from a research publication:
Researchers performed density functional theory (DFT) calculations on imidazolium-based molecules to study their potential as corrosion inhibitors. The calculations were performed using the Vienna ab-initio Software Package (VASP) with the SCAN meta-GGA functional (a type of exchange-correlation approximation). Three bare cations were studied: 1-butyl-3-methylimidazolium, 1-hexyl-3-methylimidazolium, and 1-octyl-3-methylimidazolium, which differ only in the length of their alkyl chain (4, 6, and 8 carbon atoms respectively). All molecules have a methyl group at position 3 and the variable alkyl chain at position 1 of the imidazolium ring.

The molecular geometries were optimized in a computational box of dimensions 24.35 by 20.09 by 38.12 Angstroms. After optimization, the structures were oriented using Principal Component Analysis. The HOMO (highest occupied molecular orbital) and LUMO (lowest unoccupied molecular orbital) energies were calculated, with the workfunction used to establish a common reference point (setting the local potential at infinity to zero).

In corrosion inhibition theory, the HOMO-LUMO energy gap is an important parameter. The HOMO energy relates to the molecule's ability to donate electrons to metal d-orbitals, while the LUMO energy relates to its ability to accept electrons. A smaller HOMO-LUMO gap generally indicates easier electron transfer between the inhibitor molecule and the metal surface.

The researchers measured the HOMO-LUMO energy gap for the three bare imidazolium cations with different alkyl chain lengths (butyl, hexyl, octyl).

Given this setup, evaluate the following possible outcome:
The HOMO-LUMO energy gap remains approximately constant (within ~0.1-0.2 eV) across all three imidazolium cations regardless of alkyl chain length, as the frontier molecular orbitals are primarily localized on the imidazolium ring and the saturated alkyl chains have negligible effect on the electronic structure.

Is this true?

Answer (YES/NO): YES